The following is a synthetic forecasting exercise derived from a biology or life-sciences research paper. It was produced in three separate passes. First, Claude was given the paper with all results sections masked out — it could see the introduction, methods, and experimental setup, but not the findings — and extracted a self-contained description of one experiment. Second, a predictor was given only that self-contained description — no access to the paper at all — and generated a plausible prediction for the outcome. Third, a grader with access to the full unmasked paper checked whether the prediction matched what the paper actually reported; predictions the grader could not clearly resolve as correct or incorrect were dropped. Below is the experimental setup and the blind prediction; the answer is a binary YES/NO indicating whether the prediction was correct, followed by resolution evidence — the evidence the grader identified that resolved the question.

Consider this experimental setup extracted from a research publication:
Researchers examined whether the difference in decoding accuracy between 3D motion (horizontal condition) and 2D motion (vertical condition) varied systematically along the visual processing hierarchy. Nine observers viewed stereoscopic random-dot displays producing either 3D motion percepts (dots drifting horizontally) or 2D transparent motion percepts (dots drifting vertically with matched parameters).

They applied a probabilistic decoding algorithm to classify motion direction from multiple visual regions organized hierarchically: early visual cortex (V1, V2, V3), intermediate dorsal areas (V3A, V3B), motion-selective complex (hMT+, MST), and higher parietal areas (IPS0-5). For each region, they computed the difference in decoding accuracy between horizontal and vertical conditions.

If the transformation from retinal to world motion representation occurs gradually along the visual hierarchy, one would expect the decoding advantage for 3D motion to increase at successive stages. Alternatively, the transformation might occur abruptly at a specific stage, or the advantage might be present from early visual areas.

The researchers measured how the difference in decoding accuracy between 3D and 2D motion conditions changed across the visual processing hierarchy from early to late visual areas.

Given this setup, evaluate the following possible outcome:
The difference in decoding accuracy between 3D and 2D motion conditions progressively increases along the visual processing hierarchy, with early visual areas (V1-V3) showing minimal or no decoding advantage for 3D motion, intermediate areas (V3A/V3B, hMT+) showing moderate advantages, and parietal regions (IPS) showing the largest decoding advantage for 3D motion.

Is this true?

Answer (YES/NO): NO